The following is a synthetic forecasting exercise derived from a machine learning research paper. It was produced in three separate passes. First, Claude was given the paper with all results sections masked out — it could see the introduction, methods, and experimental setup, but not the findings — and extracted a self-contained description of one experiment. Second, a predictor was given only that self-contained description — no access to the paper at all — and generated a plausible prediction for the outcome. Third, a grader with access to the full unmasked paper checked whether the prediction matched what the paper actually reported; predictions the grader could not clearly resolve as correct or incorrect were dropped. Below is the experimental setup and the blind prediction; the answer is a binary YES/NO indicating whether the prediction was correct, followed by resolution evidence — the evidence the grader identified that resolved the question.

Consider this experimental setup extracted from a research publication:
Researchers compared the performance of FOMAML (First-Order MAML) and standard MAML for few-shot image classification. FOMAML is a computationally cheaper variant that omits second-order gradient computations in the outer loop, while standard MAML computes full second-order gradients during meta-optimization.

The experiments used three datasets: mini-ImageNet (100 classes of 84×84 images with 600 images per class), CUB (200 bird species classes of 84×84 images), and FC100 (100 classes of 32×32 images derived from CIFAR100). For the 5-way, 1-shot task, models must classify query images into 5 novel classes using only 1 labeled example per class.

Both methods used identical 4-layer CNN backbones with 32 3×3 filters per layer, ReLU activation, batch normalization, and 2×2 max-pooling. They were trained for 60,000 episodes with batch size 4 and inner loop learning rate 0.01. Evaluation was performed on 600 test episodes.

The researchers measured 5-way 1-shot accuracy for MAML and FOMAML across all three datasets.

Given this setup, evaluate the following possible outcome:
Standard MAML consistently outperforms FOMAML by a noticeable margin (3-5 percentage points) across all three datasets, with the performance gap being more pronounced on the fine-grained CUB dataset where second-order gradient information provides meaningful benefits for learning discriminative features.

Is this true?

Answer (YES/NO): NO